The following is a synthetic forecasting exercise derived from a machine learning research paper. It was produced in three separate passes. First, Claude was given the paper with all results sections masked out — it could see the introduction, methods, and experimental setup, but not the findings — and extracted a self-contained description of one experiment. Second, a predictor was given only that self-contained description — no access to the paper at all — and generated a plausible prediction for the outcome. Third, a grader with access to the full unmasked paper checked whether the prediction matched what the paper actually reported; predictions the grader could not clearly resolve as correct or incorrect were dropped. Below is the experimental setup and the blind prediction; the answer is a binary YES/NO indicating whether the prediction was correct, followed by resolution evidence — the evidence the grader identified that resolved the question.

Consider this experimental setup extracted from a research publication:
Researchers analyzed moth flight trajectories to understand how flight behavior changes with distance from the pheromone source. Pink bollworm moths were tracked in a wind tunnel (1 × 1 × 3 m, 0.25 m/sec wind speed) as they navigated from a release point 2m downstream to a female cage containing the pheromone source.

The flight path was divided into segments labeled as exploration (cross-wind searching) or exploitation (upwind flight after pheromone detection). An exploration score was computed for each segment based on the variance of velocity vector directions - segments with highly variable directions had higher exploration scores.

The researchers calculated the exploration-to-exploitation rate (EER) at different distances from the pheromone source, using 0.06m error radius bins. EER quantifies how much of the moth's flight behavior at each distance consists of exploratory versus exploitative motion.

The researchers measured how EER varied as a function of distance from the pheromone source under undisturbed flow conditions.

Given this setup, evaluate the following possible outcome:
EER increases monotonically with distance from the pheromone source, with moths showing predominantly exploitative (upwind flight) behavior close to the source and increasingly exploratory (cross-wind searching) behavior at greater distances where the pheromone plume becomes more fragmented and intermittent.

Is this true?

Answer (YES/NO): YES